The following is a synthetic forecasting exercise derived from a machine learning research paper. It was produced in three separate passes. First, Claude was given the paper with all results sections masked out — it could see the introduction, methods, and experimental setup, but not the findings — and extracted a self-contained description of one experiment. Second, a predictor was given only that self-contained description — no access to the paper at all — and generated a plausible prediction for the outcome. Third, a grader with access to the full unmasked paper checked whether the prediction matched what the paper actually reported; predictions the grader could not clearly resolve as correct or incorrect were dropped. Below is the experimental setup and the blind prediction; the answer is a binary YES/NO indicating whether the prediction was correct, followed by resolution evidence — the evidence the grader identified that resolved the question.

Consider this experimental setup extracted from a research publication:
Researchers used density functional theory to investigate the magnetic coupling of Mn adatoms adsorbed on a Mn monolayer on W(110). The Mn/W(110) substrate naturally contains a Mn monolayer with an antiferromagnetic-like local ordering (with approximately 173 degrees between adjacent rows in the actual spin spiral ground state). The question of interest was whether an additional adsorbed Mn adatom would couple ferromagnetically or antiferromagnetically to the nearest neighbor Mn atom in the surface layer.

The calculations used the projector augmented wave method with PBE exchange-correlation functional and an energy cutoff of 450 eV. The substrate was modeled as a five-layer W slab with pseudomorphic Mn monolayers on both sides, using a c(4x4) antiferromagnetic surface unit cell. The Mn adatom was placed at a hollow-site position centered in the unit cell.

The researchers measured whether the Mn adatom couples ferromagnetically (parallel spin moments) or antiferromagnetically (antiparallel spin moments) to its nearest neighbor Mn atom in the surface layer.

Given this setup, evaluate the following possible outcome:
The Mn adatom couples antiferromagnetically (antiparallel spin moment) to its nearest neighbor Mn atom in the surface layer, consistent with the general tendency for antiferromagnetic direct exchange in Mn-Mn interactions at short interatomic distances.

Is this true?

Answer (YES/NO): NO